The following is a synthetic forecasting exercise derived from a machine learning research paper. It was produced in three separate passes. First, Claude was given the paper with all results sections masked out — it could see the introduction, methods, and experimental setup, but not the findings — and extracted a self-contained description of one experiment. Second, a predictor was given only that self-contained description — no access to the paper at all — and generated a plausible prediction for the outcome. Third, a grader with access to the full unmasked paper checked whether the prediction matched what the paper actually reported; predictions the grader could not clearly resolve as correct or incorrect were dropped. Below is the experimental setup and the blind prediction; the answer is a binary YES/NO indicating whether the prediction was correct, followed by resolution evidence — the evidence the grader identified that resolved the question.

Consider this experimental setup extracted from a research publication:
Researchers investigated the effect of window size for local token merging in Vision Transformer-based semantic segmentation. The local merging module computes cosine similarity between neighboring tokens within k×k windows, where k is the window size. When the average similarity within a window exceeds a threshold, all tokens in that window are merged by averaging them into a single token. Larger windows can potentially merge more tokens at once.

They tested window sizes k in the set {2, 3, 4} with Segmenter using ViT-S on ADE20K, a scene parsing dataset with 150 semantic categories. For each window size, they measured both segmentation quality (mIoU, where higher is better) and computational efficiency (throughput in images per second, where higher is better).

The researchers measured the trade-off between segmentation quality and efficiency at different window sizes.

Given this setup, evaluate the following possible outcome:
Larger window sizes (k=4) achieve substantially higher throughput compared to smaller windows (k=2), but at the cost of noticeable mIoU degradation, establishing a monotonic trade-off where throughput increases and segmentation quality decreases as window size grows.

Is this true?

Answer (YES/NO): YES